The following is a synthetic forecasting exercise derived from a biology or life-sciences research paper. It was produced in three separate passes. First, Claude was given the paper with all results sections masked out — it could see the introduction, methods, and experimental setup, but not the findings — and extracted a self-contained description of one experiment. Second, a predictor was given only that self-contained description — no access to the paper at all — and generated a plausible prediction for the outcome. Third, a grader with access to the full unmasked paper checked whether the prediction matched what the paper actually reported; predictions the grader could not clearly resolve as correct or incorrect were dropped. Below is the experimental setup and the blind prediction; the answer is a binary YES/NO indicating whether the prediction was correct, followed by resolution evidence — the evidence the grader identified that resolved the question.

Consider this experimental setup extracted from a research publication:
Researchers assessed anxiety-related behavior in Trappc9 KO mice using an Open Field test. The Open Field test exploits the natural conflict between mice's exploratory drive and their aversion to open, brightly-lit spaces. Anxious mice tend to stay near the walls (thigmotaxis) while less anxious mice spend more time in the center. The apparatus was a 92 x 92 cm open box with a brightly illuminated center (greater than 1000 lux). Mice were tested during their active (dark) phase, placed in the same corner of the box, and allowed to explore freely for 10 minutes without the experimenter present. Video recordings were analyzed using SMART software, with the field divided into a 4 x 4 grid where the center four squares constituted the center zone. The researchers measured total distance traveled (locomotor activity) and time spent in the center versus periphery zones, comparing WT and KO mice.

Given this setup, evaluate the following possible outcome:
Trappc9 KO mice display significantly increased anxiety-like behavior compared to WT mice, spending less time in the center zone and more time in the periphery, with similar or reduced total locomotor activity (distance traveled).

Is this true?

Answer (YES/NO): YES